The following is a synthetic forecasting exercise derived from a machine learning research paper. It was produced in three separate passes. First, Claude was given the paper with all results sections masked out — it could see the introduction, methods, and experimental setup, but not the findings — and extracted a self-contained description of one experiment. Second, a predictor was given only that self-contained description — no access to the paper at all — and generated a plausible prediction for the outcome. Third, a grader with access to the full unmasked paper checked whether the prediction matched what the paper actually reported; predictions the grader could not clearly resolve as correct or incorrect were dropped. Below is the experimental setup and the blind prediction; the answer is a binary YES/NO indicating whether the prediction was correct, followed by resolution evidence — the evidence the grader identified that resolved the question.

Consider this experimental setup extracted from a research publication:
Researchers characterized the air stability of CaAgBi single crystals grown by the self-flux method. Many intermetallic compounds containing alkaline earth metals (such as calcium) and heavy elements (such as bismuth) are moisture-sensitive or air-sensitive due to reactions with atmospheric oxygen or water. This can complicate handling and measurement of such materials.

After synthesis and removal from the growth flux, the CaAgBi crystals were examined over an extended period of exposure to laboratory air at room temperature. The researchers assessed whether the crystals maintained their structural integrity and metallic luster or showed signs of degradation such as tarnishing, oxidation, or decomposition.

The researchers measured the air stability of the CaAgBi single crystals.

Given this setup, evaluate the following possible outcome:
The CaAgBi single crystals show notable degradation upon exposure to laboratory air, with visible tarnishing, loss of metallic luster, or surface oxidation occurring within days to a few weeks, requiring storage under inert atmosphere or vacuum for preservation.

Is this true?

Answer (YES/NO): NO